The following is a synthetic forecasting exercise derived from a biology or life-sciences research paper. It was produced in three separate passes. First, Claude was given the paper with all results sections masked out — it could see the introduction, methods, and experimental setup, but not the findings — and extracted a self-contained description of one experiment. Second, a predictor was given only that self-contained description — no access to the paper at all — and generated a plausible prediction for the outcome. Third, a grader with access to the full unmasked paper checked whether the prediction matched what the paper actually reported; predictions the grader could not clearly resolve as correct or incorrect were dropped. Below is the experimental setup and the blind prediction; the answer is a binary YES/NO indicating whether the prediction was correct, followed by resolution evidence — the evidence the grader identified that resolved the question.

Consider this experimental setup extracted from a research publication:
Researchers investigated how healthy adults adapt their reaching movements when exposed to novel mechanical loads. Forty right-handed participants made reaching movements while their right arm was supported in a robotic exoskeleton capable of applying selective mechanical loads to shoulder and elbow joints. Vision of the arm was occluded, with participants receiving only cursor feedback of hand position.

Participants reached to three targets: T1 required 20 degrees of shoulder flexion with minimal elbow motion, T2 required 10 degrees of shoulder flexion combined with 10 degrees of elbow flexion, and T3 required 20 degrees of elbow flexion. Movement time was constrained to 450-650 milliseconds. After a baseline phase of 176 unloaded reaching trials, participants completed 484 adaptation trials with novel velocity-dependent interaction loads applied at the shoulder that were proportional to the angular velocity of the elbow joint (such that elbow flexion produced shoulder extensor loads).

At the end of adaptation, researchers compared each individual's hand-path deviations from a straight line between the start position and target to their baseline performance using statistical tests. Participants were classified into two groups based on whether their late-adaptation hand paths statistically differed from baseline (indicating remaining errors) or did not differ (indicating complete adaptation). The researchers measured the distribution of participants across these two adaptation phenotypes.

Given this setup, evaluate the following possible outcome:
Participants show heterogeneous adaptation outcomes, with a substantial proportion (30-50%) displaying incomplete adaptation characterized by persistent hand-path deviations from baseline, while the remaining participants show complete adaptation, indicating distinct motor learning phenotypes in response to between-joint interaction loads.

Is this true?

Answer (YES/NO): YES